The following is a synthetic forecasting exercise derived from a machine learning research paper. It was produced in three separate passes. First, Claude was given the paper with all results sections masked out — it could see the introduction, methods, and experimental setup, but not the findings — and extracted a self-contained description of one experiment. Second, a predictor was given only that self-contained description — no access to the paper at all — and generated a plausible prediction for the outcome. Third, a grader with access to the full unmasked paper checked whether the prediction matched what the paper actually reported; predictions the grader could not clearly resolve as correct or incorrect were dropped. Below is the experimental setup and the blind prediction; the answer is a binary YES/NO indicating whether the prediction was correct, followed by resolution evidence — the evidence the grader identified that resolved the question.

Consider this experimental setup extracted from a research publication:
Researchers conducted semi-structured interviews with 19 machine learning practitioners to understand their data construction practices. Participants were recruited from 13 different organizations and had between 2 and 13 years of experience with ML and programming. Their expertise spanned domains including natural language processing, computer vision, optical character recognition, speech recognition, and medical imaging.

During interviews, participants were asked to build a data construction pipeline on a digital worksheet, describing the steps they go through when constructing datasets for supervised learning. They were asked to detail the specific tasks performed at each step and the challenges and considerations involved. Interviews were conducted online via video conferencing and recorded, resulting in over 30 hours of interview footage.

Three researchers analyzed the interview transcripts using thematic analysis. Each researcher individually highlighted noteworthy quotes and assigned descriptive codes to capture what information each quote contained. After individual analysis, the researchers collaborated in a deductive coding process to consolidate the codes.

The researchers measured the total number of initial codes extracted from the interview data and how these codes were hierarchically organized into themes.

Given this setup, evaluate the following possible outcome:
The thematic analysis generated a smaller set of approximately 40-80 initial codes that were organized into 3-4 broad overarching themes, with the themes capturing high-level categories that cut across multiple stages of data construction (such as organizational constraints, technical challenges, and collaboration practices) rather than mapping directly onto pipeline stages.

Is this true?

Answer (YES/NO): NO